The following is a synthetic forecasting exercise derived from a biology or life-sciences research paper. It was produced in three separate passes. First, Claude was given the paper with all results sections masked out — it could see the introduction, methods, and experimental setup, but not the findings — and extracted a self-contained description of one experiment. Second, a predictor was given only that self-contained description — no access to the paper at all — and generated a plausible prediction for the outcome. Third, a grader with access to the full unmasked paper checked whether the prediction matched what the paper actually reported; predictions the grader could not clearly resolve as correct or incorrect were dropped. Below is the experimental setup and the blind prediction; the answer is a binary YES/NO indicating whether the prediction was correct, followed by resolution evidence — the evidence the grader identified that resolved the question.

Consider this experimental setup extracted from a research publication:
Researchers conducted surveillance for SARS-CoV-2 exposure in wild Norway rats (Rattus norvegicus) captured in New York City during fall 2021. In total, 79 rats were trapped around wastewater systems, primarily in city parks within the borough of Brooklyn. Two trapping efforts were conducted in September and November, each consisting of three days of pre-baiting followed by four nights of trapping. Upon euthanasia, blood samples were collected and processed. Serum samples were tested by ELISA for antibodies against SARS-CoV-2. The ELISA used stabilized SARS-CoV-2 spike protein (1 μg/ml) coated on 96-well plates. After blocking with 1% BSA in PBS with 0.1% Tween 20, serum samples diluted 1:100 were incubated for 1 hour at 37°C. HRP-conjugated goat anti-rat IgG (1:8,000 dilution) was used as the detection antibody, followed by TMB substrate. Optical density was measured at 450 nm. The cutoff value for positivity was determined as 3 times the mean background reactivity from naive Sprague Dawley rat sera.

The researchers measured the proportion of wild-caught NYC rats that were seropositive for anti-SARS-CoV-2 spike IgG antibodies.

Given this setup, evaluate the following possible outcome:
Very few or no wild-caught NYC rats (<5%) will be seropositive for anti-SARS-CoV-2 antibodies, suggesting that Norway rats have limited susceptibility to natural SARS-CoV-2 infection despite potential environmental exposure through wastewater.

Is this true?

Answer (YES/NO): NO